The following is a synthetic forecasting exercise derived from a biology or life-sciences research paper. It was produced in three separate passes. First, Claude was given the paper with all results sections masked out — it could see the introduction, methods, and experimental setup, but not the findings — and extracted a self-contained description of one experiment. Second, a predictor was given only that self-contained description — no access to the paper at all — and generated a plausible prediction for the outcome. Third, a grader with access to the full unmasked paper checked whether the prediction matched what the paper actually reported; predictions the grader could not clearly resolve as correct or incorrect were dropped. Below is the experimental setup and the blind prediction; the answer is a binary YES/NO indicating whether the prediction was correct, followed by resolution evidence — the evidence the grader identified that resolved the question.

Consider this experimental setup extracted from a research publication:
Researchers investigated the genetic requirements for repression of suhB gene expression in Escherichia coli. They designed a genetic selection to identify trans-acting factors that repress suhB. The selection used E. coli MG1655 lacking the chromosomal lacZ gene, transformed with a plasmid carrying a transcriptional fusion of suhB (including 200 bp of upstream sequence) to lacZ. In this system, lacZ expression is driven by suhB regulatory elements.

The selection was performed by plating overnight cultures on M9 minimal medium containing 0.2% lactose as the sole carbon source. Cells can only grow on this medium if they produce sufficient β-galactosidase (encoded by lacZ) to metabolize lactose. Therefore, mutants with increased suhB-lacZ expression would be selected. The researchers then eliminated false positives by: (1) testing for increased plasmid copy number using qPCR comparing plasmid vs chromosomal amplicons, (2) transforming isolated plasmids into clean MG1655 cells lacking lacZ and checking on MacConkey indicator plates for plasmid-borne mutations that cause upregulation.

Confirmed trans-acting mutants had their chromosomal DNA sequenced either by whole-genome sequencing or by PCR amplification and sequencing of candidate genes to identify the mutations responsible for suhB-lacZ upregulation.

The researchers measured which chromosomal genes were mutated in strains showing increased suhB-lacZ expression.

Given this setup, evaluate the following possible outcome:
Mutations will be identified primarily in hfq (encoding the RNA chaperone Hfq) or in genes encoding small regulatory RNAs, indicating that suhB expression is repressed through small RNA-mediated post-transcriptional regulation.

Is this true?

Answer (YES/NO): NO